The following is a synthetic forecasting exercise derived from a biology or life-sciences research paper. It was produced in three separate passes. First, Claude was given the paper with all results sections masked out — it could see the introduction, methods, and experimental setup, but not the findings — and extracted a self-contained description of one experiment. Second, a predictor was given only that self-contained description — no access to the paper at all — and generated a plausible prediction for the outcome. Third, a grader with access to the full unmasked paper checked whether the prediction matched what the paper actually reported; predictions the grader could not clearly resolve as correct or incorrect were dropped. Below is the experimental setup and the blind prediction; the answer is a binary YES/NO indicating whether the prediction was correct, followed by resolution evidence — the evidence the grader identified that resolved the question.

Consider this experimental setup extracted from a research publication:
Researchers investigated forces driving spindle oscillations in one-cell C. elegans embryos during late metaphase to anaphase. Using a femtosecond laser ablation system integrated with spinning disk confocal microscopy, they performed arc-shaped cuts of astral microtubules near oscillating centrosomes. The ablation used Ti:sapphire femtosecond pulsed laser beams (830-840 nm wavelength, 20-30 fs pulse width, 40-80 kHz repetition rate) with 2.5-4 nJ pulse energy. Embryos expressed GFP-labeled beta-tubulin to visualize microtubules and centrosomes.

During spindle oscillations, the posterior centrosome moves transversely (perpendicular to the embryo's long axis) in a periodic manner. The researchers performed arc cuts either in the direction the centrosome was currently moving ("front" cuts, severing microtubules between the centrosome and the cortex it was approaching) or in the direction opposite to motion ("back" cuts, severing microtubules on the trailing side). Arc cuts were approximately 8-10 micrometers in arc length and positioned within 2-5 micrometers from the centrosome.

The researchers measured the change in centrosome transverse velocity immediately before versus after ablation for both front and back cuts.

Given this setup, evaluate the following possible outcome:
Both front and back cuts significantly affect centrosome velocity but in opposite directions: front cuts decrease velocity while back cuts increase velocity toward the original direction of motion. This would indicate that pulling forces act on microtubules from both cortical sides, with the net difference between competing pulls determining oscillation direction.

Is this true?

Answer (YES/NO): NO